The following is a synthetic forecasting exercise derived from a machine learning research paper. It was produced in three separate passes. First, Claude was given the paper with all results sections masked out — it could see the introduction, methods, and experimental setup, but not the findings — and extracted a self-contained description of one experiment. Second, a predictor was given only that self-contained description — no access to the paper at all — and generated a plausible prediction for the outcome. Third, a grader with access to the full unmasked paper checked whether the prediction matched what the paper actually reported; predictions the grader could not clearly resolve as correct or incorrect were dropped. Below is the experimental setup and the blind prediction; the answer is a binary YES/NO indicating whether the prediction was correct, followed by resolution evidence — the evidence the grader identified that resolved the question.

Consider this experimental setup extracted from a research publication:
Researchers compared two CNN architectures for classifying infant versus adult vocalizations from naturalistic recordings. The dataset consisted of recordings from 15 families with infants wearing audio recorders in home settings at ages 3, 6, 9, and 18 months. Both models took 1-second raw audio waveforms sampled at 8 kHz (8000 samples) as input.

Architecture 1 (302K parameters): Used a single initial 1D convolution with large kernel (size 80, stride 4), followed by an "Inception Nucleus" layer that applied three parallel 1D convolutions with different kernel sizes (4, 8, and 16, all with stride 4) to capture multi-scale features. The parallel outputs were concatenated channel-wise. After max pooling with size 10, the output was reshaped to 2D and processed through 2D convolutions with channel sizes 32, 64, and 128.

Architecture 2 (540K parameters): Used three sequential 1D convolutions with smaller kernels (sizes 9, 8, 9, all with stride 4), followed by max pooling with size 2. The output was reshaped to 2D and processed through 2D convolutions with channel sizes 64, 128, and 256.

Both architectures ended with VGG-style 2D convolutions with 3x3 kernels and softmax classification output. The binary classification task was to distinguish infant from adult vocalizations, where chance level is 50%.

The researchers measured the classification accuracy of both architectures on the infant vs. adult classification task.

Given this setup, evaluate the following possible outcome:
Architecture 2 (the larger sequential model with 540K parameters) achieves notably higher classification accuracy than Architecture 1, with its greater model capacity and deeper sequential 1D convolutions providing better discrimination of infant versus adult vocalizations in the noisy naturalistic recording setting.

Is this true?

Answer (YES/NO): NO